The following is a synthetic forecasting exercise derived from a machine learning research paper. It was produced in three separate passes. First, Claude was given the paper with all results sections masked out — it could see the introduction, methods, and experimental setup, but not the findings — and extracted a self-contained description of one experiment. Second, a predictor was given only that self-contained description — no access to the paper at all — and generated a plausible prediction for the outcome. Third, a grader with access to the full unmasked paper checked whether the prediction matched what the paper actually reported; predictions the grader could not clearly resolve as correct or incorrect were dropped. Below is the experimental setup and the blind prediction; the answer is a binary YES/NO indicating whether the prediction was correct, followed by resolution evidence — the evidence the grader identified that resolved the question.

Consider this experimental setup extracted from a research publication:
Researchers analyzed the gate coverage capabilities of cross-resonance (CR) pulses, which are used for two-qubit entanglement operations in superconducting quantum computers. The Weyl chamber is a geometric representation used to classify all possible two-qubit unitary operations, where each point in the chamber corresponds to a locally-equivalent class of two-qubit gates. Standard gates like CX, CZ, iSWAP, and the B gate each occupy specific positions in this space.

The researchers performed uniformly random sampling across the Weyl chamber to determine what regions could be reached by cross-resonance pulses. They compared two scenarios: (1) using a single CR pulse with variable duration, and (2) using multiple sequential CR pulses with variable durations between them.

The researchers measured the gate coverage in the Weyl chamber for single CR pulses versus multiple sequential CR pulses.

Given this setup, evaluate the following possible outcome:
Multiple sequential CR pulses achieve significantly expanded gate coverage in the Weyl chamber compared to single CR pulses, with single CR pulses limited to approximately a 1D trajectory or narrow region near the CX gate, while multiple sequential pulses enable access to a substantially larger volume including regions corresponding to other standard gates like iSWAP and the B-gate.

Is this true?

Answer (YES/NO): NO